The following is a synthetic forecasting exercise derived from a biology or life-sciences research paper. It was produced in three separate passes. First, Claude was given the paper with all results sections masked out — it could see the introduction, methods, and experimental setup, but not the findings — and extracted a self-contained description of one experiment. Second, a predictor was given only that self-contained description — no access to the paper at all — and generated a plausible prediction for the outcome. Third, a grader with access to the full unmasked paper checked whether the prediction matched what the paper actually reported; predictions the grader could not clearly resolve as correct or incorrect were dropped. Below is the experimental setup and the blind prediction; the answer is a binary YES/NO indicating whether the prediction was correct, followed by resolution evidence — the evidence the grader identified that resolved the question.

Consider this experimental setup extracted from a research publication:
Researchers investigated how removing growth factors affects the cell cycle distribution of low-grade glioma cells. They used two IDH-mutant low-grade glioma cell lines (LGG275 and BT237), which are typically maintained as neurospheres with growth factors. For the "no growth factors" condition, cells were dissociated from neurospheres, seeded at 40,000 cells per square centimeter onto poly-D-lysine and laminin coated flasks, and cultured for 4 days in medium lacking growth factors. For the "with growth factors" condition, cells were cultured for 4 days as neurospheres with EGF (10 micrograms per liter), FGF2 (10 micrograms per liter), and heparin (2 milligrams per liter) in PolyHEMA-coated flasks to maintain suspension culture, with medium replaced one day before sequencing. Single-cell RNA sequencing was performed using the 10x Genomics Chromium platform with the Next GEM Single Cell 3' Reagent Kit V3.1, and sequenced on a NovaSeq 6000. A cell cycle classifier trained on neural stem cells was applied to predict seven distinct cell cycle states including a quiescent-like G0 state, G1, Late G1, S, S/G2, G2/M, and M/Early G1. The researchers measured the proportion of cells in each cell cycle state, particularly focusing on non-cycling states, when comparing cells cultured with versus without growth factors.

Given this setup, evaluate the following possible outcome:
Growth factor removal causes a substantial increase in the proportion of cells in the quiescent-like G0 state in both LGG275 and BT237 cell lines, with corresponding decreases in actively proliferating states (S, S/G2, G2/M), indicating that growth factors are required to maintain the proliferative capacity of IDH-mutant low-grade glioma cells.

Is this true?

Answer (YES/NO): NO